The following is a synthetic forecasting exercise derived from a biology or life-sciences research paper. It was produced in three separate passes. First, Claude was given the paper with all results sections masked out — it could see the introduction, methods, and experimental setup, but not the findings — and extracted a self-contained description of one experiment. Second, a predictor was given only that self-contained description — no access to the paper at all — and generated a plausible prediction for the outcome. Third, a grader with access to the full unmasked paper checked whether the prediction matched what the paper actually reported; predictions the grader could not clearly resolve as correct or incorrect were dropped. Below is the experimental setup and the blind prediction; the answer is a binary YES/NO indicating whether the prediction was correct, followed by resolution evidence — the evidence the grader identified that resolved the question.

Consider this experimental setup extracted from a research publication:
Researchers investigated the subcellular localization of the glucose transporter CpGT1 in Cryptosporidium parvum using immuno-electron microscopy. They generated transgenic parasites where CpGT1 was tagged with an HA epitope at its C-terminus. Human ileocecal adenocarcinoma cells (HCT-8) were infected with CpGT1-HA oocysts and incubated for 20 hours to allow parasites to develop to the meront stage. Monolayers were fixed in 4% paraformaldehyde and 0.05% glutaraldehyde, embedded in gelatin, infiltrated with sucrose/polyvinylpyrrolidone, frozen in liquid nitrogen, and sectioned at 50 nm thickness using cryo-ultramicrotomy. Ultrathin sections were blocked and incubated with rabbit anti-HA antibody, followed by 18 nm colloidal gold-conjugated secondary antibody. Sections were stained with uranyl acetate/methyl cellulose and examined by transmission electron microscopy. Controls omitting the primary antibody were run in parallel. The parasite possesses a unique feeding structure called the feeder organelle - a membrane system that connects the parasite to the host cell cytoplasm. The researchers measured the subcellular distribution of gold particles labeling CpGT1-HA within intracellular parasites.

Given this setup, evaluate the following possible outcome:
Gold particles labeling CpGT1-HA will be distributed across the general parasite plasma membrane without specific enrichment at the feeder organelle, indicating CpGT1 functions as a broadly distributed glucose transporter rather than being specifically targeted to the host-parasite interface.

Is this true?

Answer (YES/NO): NO